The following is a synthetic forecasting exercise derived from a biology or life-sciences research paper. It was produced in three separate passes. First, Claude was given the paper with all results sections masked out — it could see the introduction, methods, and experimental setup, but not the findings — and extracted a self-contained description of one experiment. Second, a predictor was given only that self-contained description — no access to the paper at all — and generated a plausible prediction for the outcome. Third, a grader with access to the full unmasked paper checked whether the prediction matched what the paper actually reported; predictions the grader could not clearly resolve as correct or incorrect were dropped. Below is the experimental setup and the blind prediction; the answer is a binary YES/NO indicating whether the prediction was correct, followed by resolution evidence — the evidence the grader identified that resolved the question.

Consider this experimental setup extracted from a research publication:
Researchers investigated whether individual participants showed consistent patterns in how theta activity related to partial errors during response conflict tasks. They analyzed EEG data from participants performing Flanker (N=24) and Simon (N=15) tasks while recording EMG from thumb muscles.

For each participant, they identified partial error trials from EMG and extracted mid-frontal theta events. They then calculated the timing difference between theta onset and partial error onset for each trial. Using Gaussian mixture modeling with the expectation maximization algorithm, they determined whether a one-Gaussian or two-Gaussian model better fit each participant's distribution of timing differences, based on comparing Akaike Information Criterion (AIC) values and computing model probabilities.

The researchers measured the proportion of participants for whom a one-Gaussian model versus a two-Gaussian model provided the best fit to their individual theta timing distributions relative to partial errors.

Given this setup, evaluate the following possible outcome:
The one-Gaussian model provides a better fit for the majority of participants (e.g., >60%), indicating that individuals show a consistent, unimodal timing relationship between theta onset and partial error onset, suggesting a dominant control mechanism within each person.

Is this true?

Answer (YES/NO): NO